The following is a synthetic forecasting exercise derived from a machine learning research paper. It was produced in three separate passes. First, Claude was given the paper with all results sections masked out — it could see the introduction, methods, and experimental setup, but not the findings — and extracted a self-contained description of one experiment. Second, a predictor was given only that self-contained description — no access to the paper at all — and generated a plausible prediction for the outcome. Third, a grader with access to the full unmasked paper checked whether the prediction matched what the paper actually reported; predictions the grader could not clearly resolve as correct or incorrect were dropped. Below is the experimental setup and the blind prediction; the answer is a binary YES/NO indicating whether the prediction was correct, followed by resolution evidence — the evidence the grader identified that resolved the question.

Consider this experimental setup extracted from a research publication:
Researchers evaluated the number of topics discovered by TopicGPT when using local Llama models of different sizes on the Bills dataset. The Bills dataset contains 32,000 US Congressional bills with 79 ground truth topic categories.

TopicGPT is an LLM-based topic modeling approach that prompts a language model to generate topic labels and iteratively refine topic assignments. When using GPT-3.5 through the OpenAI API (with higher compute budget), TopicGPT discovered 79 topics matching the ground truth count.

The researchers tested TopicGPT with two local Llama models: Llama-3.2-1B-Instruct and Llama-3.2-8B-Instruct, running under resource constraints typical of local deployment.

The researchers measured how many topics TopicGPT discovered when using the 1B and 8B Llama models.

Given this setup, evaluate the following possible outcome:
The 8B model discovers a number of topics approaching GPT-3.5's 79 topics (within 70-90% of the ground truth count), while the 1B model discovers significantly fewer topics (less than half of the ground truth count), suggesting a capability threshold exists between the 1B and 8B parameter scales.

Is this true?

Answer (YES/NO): NO